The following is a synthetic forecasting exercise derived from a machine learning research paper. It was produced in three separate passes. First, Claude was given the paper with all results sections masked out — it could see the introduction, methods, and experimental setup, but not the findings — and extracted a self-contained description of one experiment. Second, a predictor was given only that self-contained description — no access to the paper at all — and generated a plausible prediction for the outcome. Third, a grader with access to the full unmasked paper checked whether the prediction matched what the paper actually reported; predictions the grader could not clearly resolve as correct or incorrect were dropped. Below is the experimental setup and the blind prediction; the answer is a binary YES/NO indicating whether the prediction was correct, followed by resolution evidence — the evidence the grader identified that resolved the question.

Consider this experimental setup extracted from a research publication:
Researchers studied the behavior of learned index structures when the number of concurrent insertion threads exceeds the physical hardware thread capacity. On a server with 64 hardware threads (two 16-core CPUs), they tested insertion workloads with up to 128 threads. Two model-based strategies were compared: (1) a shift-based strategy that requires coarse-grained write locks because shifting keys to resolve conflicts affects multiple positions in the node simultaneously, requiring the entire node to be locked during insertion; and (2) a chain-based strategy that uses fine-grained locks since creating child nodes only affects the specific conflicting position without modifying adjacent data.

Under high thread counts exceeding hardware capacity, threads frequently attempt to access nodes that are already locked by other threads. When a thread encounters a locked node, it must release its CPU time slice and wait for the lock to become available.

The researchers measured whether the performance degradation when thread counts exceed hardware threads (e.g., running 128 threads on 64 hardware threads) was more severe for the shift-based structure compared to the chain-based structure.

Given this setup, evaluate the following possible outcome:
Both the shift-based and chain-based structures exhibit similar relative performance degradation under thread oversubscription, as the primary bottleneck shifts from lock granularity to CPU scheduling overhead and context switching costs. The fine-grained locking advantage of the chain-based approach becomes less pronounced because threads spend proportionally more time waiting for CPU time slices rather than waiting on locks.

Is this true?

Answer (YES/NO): NO